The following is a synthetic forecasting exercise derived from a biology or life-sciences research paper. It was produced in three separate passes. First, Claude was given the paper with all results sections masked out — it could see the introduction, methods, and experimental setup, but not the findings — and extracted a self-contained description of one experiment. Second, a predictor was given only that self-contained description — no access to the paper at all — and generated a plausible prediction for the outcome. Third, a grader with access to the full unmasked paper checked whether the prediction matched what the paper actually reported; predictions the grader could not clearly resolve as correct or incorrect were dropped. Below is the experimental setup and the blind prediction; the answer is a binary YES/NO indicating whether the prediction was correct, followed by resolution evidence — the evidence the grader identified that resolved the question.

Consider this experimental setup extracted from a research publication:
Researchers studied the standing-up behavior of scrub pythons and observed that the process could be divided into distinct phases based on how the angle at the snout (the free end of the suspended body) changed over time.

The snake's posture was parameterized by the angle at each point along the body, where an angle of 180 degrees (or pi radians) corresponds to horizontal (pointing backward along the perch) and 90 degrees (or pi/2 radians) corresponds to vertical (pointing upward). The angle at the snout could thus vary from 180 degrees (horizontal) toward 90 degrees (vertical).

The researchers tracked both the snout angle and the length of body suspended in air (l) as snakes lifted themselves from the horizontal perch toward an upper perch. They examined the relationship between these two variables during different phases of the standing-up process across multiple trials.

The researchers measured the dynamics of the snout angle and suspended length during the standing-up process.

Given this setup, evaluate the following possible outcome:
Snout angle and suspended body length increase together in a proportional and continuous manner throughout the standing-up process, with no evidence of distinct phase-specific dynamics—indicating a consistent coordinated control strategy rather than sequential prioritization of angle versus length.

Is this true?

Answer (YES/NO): NO